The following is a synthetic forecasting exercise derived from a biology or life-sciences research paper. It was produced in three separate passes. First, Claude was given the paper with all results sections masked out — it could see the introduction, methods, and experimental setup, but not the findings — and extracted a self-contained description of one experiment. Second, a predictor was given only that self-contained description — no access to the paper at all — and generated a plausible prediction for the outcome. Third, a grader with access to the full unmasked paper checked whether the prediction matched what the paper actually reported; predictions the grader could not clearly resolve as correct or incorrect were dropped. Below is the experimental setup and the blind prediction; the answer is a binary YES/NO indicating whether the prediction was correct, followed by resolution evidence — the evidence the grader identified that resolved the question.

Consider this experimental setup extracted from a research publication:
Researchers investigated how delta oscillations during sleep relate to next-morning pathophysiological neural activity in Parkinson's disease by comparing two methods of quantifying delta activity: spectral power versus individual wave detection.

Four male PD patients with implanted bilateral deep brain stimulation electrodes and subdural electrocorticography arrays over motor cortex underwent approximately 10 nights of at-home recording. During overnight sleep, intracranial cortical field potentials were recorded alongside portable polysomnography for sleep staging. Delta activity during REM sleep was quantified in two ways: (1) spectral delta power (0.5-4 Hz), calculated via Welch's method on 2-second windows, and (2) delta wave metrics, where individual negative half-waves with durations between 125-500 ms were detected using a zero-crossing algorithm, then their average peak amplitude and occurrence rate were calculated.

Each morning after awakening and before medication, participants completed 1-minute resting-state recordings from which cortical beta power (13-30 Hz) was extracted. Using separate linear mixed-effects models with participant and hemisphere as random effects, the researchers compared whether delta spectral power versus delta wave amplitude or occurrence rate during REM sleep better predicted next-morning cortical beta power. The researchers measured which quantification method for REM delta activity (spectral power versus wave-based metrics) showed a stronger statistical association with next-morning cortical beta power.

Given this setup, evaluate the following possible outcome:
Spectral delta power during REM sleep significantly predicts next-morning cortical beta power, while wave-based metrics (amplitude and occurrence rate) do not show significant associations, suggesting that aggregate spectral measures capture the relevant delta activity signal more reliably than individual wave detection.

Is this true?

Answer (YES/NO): NO